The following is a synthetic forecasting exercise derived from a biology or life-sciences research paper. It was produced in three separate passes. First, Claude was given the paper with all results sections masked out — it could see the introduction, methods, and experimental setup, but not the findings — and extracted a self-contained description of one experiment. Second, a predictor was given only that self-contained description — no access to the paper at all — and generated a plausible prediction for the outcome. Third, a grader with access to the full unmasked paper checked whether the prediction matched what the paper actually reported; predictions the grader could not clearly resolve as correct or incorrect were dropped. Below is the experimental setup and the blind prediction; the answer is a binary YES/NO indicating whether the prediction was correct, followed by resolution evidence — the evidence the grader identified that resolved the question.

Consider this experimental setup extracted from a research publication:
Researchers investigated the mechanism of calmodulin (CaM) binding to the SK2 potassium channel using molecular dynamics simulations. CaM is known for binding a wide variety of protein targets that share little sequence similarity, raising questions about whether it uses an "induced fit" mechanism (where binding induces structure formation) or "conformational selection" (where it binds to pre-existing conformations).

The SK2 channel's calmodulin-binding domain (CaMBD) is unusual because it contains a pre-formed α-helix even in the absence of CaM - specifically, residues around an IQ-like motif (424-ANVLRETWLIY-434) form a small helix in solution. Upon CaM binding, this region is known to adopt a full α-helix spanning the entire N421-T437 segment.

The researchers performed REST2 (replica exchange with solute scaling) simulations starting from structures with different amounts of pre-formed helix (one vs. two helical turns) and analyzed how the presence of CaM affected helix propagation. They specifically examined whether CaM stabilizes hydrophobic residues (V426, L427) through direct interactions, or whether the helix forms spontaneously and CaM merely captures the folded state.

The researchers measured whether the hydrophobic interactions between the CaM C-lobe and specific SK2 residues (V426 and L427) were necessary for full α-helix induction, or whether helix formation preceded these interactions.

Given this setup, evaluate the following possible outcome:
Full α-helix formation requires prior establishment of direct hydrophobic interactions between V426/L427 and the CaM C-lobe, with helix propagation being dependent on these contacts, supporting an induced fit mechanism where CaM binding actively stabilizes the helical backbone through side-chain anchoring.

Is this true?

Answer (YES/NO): NO